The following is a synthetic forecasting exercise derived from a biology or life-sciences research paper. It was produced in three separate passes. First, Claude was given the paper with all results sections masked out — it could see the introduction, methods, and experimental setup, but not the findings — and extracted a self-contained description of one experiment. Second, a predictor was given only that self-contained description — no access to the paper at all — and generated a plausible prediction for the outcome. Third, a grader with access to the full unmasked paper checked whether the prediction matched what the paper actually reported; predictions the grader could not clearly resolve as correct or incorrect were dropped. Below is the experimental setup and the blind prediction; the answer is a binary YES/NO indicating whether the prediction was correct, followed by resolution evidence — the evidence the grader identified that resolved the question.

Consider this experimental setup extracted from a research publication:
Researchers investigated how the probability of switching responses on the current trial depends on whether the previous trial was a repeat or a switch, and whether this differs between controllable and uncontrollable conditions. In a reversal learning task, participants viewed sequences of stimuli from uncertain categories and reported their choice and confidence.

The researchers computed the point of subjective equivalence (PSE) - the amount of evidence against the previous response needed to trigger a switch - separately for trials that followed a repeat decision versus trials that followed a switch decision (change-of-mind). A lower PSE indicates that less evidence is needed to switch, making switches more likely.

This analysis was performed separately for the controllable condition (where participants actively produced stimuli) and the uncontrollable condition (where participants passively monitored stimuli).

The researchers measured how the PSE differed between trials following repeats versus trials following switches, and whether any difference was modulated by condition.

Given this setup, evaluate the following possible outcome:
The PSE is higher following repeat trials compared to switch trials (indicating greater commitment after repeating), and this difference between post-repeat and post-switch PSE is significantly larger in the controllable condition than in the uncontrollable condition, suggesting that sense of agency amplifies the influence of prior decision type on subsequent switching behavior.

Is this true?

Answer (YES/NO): NO